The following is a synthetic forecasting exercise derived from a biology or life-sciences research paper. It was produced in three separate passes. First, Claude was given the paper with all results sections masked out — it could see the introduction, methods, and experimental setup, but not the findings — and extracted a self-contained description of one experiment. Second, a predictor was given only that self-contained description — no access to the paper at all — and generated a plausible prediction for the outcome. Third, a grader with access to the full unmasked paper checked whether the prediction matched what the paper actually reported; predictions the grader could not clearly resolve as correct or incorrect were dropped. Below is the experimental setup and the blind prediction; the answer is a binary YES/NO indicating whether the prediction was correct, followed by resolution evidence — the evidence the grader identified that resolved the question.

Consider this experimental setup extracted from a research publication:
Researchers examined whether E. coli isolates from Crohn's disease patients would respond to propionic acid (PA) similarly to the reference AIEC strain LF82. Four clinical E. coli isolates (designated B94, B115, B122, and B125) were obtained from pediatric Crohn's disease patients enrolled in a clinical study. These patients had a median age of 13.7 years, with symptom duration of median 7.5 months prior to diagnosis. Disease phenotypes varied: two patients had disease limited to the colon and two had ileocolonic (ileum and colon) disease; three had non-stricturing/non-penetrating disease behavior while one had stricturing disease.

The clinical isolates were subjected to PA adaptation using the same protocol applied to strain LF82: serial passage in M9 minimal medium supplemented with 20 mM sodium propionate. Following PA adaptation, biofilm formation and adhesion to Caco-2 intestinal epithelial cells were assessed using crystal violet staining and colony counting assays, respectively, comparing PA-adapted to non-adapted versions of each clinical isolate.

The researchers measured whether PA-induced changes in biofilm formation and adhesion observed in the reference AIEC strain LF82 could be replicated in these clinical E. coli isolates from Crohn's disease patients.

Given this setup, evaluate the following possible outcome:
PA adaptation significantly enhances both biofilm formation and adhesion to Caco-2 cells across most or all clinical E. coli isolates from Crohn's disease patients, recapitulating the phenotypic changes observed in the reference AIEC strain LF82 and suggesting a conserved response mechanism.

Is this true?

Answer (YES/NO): YES